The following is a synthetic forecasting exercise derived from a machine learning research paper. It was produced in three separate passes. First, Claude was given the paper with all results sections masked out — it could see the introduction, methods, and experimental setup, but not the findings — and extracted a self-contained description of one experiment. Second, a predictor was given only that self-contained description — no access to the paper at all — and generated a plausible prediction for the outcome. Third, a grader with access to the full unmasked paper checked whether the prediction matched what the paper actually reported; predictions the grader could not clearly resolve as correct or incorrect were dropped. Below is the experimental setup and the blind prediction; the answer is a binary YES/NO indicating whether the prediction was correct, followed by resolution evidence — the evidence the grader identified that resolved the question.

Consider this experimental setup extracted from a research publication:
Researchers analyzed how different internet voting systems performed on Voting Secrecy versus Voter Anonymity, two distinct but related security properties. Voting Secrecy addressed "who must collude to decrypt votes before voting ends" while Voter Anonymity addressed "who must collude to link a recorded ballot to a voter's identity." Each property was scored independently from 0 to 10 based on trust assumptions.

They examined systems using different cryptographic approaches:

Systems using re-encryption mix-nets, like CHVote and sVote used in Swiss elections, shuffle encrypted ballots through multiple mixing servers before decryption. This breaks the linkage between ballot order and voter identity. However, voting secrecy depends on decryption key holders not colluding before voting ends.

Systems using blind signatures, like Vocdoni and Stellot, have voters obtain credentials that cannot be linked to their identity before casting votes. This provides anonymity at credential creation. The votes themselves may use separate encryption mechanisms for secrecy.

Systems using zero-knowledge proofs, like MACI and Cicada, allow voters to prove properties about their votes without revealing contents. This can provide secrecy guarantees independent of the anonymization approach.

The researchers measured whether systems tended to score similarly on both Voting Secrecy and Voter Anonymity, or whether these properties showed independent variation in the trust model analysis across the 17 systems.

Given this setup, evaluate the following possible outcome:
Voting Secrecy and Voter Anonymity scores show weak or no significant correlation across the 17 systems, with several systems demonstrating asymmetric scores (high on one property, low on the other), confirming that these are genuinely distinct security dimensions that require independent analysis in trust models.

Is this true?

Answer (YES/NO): YES